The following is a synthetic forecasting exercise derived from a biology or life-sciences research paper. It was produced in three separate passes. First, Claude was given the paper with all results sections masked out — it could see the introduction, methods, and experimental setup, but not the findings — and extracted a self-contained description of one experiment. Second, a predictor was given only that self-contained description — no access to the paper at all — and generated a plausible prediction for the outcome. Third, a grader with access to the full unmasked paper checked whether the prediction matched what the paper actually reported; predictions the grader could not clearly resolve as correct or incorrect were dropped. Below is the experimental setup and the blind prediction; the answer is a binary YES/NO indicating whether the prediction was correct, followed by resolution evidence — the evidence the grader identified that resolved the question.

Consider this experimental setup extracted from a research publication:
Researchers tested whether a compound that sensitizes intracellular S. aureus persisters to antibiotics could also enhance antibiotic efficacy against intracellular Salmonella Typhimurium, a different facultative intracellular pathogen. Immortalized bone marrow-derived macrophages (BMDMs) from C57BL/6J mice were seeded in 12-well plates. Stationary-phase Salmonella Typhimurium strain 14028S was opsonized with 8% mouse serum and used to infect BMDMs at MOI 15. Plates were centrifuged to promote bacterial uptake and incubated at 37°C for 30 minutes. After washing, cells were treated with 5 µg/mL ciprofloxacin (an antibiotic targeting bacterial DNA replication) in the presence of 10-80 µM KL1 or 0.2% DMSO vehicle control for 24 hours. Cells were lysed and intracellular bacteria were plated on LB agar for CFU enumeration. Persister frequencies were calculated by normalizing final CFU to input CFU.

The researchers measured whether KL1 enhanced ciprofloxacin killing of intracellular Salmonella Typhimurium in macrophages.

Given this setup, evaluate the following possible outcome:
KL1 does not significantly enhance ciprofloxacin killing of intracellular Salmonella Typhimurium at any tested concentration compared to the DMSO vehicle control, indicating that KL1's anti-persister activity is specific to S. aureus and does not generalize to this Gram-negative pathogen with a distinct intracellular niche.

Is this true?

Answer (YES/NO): NO